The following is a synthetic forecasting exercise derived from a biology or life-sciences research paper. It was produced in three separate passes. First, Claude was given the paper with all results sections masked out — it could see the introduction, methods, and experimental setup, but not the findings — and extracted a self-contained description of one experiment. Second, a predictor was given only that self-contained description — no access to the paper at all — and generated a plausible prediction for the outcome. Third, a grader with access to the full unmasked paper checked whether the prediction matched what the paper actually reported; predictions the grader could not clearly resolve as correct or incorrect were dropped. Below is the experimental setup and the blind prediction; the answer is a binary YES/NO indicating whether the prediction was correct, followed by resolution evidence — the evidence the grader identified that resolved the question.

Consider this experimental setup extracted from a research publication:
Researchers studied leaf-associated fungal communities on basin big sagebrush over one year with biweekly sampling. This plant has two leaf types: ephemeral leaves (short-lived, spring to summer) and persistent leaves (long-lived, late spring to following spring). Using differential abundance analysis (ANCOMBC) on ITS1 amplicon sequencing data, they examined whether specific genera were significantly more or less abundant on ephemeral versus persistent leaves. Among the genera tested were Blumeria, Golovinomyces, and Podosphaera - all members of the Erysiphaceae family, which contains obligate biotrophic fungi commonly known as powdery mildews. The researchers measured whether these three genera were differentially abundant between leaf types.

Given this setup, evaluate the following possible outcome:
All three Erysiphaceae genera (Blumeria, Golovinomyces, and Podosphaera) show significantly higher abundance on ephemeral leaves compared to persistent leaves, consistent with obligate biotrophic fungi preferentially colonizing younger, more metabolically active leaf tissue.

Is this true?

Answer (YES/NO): YES